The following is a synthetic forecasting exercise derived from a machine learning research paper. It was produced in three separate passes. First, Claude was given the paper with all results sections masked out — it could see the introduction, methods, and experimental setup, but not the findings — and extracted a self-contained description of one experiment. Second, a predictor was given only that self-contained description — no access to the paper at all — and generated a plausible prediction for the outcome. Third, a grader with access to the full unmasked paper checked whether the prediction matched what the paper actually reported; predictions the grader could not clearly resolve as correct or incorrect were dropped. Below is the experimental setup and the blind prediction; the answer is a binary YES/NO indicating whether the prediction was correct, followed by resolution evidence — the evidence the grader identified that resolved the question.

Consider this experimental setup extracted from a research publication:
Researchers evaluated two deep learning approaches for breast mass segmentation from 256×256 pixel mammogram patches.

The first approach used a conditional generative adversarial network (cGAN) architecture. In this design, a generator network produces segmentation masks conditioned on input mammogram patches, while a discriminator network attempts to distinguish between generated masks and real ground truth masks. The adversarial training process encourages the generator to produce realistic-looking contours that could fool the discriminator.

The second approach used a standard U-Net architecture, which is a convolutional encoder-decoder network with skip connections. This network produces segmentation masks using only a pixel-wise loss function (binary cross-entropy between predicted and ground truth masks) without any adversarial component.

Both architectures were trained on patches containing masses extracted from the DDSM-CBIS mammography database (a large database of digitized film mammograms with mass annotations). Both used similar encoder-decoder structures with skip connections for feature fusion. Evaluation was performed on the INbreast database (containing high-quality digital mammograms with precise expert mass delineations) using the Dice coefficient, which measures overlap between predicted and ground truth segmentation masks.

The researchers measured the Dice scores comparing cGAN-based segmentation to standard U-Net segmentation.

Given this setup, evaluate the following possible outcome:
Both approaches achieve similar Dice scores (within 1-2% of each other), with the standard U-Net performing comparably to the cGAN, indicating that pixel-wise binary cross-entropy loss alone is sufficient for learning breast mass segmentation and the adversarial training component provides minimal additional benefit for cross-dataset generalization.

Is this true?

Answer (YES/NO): YES